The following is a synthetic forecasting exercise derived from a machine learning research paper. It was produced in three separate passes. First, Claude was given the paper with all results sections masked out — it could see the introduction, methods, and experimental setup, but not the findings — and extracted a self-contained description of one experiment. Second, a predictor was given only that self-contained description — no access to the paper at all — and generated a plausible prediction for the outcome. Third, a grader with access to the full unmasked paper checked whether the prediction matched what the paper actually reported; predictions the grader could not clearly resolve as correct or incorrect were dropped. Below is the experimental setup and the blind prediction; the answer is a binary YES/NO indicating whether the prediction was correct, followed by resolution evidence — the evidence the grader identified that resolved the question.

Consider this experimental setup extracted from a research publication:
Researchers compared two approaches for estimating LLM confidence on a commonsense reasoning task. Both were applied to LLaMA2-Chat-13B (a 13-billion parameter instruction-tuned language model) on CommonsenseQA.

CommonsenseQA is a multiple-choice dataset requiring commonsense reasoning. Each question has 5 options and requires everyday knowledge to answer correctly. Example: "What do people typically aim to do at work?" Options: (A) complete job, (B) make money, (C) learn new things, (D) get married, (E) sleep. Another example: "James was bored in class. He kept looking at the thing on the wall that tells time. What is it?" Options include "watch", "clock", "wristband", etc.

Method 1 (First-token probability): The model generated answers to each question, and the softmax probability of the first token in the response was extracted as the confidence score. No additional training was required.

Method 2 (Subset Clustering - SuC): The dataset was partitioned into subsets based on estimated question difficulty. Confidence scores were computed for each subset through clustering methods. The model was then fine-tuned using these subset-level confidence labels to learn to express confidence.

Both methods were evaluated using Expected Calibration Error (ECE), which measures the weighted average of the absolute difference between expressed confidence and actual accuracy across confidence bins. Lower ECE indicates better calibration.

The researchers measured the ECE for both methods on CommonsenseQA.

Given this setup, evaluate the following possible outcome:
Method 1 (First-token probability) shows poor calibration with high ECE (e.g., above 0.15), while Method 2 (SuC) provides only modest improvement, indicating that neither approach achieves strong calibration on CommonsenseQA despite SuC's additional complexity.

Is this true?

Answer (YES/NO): YES